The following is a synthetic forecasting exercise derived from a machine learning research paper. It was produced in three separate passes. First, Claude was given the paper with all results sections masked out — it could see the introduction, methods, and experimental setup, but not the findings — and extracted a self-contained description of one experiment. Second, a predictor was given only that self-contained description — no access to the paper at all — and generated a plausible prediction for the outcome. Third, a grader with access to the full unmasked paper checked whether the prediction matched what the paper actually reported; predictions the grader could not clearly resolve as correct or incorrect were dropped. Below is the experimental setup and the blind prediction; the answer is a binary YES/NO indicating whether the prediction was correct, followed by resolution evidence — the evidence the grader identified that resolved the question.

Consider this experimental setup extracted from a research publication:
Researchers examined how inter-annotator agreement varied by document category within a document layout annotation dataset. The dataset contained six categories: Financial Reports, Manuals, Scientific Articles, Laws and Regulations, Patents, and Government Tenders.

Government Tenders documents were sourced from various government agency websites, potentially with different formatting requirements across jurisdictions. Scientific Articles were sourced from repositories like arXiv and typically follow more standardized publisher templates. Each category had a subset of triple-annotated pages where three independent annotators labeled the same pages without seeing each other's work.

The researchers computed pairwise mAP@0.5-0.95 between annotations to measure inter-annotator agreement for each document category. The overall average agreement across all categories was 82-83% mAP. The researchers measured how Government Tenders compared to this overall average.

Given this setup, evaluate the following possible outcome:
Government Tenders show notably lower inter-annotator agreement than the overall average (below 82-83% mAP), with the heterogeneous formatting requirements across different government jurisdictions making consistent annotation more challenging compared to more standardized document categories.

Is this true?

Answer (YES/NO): YES